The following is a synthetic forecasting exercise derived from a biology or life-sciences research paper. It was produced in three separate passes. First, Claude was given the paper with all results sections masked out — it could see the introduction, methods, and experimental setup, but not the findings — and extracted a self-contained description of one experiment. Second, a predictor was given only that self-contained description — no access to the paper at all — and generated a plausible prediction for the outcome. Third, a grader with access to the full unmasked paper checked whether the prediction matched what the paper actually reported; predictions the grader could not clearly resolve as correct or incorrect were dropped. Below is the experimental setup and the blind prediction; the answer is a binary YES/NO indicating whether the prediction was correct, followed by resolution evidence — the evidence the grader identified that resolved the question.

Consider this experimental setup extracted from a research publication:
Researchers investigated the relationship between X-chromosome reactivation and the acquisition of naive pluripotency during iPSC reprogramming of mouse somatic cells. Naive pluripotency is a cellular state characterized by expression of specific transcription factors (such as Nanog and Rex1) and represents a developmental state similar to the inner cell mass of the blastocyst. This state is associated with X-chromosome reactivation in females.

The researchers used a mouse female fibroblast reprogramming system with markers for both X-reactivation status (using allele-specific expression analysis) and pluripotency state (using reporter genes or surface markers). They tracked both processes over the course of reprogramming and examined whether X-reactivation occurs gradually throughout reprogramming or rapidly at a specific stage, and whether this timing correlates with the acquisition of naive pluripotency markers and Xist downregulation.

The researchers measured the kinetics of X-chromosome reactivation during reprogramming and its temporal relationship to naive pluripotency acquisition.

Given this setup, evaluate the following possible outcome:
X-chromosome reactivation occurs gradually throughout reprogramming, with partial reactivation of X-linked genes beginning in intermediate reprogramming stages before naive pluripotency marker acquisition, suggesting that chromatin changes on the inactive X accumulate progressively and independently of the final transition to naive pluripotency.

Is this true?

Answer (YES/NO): NO